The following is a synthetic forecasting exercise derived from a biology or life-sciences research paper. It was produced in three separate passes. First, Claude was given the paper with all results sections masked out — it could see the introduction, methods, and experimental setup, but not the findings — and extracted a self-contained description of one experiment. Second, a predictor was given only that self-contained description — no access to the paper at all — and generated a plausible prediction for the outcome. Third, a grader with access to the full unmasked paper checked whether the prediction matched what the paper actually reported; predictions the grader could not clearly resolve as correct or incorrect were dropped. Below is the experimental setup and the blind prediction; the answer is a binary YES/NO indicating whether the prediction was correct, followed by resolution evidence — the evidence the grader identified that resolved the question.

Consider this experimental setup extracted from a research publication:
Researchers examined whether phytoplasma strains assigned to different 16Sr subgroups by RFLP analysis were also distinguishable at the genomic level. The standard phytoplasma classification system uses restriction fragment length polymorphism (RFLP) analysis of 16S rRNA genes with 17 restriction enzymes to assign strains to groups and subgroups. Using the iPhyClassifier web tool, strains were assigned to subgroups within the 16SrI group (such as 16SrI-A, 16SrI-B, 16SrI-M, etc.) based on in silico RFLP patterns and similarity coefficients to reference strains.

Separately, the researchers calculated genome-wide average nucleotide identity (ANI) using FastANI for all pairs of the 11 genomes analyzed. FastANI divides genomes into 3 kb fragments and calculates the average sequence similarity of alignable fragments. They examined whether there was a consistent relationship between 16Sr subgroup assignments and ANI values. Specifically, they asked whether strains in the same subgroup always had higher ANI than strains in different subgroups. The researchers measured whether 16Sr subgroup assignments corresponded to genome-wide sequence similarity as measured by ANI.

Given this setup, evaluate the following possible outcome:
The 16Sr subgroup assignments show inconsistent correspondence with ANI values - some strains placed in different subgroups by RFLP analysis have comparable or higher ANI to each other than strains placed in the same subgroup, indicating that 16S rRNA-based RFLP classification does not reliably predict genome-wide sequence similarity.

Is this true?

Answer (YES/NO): YES